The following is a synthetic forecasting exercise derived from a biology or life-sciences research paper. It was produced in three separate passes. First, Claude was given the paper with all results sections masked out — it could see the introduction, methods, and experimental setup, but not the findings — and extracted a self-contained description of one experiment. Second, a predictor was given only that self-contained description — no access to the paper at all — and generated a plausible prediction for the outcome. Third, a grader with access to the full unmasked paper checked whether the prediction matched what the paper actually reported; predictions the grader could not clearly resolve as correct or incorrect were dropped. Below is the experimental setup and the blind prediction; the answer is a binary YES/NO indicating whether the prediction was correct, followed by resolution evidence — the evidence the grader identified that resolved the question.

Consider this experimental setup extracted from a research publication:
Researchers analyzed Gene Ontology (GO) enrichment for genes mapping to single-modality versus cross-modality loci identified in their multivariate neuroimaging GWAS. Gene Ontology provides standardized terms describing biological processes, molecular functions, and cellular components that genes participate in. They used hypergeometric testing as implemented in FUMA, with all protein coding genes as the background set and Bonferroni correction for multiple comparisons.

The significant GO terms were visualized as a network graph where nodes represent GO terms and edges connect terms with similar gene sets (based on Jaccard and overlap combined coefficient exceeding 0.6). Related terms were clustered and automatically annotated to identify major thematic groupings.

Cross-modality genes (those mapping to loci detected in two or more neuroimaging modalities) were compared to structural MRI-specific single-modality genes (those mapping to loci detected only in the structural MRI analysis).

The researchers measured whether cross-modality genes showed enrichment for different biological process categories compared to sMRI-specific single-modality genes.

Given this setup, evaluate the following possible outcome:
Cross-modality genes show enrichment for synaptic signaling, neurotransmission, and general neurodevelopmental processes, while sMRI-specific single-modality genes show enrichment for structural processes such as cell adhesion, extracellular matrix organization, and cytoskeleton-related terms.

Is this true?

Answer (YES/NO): NO